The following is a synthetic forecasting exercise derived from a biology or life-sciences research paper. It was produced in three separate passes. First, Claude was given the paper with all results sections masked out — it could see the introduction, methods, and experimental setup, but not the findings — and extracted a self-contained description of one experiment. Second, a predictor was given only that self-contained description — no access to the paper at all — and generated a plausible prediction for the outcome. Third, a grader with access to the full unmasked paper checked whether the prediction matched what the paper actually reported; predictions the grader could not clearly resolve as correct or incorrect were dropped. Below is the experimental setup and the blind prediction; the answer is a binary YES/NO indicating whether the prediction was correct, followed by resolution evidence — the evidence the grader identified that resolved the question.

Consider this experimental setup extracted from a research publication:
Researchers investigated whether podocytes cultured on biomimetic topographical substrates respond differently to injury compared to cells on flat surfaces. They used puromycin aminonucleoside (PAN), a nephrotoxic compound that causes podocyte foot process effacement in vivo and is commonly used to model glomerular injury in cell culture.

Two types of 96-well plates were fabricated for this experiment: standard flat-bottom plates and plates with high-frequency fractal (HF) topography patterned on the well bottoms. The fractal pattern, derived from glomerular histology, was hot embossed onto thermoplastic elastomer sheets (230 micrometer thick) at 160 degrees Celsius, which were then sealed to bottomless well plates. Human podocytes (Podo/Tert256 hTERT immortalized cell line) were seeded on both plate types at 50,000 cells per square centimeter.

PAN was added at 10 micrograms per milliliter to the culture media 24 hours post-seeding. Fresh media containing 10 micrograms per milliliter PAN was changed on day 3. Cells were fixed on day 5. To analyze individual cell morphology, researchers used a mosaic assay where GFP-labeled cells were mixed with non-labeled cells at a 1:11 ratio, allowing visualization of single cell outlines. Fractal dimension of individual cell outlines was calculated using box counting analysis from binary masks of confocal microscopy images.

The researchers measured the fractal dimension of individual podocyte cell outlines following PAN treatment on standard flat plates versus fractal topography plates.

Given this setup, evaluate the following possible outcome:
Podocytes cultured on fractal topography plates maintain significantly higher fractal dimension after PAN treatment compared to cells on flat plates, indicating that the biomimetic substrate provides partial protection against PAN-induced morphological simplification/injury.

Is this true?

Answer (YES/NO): NO